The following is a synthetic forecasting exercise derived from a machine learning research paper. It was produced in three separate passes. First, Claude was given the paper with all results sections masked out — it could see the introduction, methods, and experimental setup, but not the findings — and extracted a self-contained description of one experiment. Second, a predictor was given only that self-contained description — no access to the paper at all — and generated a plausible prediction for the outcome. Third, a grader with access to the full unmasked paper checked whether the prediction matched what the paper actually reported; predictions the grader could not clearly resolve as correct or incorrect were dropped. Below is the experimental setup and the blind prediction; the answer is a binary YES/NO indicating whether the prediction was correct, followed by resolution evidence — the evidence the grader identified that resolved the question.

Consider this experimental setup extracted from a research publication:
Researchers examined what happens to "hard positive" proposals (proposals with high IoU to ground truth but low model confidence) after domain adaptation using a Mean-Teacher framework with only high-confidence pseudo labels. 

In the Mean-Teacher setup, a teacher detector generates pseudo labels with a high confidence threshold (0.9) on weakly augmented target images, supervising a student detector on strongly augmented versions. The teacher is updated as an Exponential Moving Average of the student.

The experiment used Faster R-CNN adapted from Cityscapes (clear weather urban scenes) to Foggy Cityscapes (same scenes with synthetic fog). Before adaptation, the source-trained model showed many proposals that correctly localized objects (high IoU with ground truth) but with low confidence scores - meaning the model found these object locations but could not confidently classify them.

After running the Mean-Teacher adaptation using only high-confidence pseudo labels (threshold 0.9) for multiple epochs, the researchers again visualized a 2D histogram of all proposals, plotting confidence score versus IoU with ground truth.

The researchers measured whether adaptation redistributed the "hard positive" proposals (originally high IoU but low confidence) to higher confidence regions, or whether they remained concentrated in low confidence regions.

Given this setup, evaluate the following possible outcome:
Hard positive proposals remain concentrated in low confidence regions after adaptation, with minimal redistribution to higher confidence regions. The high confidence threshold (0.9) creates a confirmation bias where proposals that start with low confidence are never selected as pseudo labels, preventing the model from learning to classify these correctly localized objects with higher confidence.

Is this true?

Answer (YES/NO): YES